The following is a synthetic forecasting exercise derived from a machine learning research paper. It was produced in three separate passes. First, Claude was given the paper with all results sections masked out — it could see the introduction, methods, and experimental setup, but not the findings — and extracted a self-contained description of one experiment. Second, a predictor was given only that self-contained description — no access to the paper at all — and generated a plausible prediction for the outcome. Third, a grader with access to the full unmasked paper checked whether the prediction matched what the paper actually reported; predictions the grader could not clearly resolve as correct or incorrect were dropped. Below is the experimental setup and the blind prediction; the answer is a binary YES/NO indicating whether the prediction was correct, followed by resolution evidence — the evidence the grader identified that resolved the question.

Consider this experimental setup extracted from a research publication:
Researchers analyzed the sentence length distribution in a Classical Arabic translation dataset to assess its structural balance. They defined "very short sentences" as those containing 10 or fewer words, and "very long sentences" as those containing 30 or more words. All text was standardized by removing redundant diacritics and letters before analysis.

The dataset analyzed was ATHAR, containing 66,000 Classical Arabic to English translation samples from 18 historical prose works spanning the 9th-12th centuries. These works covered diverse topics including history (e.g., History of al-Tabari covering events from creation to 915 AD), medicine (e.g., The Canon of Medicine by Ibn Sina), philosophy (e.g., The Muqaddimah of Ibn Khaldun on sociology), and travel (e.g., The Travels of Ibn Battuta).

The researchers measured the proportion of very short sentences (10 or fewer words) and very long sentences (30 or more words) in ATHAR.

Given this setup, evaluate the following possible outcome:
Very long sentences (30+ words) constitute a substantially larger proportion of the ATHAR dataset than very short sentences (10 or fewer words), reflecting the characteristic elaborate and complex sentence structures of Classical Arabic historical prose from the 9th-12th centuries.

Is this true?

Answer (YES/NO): NO